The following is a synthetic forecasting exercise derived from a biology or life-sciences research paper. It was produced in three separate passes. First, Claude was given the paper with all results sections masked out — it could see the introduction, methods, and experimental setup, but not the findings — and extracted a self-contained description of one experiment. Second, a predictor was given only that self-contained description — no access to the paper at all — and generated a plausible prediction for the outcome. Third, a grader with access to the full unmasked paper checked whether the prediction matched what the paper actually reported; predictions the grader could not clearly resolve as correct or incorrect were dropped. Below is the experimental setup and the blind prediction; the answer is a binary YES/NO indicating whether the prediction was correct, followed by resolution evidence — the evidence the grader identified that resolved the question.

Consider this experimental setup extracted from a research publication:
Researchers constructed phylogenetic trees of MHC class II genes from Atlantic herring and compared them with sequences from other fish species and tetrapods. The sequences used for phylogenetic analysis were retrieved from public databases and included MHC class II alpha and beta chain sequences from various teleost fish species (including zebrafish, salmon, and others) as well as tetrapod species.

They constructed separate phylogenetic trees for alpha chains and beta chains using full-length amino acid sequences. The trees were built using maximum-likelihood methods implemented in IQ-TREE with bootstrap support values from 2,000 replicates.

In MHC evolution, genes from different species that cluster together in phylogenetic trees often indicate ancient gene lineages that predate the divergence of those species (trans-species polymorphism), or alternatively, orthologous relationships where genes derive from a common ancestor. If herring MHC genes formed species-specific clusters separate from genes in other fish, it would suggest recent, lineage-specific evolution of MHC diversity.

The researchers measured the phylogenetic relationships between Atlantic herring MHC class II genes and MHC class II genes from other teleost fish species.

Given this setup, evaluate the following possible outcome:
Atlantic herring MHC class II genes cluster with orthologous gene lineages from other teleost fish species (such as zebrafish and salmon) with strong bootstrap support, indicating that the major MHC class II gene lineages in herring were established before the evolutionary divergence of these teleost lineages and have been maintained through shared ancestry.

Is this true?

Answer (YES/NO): NO